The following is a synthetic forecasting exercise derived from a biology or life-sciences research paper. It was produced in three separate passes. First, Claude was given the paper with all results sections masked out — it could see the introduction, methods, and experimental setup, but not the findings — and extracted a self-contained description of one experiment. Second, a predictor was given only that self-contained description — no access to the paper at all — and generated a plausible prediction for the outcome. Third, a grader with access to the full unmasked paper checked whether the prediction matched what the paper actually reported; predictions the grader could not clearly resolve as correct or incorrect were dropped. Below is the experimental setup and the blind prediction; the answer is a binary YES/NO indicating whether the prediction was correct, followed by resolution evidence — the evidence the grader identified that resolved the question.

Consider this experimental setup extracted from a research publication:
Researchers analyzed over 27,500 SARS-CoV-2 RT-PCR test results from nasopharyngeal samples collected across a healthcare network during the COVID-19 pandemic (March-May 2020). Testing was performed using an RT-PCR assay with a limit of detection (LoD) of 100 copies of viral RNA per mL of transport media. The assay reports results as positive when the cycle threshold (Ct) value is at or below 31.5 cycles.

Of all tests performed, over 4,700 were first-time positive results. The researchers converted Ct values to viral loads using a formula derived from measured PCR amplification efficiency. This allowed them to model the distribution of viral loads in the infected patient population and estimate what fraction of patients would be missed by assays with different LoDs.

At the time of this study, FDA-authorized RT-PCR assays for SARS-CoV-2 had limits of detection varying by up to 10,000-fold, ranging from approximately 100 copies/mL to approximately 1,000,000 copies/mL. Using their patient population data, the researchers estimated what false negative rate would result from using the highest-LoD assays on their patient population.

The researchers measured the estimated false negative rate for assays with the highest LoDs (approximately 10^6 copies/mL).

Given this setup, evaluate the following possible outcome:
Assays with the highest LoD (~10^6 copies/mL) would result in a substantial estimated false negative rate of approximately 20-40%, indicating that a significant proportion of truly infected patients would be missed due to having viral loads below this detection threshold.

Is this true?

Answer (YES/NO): NO